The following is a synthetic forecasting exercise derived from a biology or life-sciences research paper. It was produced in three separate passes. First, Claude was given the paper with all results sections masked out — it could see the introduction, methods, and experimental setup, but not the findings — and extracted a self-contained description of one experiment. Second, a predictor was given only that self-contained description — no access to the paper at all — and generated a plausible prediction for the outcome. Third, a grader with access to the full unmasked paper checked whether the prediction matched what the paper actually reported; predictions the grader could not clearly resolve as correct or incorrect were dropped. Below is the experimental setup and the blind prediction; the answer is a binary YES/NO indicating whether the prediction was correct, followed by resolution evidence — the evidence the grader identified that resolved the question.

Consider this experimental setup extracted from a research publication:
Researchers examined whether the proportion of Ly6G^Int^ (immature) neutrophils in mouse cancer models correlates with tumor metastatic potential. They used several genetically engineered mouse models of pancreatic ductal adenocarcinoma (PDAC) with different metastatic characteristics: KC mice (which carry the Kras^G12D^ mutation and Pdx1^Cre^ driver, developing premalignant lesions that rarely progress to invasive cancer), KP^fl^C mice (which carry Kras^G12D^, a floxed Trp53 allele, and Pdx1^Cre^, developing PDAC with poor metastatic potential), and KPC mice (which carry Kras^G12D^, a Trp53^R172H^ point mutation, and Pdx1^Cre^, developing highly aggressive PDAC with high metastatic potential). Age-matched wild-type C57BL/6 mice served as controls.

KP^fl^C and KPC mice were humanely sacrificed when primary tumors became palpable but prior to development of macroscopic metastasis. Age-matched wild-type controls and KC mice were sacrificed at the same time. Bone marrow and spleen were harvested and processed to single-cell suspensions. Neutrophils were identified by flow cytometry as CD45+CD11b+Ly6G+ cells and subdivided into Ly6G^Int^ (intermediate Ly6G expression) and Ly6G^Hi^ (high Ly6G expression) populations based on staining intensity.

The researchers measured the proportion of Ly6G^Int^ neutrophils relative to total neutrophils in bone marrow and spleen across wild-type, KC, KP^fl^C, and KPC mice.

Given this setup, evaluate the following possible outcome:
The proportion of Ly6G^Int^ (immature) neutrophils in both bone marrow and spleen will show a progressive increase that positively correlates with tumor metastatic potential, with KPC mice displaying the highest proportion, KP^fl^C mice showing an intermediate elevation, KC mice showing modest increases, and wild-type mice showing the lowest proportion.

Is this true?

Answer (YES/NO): YES